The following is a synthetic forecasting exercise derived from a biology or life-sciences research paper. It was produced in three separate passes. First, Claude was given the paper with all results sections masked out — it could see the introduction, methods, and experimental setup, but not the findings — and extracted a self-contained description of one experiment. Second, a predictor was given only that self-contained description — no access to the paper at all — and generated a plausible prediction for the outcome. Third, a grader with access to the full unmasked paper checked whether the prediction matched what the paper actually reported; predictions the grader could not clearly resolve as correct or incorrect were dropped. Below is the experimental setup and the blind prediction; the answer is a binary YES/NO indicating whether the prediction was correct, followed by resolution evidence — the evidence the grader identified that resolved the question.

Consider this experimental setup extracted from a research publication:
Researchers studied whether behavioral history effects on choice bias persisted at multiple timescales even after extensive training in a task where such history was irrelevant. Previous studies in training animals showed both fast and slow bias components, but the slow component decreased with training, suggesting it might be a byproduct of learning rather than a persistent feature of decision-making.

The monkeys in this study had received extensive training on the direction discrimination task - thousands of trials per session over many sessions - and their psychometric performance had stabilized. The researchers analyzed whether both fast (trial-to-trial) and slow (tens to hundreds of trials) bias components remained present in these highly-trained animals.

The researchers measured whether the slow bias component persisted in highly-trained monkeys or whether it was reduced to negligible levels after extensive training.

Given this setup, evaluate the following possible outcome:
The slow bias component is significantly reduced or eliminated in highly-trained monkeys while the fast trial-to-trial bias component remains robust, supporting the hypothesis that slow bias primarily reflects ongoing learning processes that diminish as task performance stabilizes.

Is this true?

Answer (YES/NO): NO